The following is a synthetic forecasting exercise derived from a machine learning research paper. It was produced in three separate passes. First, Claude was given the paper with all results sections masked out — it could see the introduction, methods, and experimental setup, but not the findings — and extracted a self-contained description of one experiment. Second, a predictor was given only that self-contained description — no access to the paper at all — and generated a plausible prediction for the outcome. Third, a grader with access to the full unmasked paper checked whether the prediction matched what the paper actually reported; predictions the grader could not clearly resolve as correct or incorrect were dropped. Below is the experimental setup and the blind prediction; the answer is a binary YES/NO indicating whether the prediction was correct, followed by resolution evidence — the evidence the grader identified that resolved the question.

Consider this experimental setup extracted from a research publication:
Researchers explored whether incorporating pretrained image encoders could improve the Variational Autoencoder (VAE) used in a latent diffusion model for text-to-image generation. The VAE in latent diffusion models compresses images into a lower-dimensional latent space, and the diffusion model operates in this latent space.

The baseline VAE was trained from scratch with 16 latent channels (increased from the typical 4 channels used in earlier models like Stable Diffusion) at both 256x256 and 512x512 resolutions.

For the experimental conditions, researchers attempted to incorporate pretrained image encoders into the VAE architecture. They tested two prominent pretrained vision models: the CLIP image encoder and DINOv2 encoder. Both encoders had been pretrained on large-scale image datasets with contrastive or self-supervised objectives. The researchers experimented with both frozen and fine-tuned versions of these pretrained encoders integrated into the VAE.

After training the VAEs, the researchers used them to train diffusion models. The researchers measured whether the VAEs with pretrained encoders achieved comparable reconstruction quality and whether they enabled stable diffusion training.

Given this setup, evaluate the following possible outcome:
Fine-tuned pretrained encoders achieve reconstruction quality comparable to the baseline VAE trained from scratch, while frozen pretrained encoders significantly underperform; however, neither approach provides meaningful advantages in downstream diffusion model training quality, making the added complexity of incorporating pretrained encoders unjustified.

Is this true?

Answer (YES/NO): NO